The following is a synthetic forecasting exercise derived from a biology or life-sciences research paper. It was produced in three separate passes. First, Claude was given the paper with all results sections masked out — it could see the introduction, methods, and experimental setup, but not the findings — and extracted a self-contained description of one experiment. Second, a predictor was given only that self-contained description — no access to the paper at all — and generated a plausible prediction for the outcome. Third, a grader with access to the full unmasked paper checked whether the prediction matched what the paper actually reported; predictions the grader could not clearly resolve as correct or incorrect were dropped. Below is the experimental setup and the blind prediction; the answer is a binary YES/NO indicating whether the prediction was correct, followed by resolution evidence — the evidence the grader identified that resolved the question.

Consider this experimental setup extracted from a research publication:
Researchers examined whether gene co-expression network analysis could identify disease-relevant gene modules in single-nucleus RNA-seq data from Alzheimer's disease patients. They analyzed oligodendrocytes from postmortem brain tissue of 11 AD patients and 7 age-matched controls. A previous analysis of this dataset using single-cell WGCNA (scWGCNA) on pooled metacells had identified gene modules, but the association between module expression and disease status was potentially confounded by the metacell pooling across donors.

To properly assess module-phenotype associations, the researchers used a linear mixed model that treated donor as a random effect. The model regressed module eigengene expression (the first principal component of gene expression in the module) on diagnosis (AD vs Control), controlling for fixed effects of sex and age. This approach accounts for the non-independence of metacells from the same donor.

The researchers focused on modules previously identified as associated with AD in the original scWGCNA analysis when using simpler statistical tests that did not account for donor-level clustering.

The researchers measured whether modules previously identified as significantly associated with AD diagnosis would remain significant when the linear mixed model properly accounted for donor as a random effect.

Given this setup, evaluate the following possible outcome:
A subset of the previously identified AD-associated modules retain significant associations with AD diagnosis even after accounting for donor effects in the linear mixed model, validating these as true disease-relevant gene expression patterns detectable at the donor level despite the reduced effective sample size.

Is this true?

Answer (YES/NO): NO